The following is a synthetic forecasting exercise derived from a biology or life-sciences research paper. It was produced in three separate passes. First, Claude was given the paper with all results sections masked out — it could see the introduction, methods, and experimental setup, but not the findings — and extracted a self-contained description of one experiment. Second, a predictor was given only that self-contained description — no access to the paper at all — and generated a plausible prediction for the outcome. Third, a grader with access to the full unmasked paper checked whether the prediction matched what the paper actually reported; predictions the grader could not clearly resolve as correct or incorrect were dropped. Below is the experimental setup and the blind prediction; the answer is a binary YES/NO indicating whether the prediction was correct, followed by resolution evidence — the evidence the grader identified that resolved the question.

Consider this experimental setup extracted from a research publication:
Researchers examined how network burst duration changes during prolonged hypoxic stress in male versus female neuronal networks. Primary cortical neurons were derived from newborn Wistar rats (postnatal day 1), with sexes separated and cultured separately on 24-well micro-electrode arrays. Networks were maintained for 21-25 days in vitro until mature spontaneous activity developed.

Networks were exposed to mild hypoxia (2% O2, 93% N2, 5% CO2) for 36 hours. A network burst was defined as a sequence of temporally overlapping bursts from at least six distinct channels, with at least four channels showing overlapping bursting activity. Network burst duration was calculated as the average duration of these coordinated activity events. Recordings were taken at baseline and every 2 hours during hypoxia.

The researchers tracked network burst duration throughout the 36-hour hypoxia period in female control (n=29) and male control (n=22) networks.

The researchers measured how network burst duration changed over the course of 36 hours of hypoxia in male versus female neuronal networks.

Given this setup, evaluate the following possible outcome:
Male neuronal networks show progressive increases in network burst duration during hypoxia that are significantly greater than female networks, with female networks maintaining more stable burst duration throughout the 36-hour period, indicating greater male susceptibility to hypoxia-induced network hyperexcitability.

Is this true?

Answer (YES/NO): NO